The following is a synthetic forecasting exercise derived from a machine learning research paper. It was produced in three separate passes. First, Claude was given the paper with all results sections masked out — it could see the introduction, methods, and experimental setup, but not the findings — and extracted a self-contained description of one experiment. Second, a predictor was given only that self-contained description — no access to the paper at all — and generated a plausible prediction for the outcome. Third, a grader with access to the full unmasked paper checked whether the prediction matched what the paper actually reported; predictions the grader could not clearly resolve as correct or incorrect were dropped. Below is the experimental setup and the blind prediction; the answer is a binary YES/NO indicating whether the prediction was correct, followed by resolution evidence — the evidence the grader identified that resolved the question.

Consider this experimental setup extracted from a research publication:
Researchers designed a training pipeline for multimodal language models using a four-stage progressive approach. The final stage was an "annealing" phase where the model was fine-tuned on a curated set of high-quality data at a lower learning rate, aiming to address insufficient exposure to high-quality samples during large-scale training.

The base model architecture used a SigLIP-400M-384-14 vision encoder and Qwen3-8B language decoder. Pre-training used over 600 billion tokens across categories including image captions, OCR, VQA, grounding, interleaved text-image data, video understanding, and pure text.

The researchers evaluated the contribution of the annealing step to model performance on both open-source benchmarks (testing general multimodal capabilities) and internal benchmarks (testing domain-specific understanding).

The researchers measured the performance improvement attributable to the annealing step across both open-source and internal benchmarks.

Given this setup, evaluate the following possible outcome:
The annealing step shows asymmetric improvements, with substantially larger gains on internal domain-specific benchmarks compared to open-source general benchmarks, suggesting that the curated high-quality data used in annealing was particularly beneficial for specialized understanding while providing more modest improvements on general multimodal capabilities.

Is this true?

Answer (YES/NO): NO